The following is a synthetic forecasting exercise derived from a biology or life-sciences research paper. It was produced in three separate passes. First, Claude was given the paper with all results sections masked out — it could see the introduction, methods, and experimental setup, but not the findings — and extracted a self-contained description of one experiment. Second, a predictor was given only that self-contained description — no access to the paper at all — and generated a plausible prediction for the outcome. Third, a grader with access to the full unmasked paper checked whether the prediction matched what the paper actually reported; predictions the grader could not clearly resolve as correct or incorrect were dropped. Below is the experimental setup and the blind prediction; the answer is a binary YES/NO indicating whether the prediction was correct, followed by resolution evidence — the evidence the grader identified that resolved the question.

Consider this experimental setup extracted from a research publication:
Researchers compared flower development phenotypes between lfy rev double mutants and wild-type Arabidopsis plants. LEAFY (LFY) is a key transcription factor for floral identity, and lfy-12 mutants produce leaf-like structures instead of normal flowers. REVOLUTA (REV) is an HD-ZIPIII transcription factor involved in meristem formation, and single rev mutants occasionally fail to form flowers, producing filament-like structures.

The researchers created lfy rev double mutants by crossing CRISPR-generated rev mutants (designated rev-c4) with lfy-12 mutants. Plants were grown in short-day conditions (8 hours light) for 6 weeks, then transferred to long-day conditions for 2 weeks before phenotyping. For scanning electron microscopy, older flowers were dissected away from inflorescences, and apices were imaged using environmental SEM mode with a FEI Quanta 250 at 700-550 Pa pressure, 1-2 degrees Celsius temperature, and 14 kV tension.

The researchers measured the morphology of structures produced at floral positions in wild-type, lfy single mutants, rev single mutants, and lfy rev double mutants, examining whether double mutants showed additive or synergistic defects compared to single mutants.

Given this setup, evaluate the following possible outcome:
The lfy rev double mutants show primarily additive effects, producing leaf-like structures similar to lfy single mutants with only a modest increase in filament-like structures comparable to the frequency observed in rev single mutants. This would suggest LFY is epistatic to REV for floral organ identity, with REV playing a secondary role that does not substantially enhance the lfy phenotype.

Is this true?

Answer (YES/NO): NO